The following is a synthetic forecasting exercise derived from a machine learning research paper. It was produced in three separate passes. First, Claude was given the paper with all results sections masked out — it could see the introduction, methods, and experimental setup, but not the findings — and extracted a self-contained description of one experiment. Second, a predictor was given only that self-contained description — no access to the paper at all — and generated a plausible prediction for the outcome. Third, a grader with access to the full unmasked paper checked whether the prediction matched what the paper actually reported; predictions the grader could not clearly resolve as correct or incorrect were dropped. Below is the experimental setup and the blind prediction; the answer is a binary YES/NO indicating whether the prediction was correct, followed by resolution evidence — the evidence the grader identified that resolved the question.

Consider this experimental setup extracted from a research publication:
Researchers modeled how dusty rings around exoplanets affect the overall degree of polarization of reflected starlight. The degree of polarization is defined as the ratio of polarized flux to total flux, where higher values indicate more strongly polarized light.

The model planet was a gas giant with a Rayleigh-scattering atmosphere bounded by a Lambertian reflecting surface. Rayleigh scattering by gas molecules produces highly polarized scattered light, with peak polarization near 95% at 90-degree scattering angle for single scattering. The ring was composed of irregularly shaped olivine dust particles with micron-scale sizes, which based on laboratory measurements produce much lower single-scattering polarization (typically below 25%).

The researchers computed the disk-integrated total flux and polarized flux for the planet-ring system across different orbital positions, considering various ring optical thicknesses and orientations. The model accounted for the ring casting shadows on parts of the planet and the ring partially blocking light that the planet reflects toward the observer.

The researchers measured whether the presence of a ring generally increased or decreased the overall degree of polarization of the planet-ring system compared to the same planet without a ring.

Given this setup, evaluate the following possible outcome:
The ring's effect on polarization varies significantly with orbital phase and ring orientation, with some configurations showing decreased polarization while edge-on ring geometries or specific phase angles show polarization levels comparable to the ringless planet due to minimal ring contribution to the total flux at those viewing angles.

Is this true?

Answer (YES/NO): YES